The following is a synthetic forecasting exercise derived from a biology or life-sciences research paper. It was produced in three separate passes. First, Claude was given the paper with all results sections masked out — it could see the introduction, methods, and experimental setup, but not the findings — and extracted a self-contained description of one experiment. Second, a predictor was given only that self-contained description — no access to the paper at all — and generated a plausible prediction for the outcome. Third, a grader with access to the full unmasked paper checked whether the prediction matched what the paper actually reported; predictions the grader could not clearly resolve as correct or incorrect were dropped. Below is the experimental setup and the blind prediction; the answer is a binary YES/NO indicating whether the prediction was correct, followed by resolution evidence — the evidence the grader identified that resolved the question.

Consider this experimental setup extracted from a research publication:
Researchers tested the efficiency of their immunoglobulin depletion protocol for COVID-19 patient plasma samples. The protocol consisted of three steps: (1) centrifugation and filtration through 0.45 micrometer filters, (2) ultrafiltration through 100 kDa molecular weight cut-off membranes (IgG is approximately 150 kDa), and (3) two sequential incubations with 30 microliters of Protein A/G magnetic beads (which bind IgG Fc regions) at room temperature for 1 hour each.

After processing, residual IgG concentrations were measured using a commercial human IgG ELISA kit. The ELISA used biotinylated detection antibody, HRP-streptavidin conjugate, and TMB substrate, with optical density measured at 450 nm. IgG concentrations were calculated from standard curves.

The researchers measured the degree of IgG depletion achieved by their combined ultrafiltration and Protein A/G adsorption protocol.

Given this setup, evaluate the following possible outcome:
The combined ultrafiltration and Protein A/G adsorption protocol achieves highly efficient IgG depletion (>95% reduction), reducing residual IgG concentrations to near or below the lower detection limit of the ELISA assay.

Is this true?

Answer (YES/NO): YES